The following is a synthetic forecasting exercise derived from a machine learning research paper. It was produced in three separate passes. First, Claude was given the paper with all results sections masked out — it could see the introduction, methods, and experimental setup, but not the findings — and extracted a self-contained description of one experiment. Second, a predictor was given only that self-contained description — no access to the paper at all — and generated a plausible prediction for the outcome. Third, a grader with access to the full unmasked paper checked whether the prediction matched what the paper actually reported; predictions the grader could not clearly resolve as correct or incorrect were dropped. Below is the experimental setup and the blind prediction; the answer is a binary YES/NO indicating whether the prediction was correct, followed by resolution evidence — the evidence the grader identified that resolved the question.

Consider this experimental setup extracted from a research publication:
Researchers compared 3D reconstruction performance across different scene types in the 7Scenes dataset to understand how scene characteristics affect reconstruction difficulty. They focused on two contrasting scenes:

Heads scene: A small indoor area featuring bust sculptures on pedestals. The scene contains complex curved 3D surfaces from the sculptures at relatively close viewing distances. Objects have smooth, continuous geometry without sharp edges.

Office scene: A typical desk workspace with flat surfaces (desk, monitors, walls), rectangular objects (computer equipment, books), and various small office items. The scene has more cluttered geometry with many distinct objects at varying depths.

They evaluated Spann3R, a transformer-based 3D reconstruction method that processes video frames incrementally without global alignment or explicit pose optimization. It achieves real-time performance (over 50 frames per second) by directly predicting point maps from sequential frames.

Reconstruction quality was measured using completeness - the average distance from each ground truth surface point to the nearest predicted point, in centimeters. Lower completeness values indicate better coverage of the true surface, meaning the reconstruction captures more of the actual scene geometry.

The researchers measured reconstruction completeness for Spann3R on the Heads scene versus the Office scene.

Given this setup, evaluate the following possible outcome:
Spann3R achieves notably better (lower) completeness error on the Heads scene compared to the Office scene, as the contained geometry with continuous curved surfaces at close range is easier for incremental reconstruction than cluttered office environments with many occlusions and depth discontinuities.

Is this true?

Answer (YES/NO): YES